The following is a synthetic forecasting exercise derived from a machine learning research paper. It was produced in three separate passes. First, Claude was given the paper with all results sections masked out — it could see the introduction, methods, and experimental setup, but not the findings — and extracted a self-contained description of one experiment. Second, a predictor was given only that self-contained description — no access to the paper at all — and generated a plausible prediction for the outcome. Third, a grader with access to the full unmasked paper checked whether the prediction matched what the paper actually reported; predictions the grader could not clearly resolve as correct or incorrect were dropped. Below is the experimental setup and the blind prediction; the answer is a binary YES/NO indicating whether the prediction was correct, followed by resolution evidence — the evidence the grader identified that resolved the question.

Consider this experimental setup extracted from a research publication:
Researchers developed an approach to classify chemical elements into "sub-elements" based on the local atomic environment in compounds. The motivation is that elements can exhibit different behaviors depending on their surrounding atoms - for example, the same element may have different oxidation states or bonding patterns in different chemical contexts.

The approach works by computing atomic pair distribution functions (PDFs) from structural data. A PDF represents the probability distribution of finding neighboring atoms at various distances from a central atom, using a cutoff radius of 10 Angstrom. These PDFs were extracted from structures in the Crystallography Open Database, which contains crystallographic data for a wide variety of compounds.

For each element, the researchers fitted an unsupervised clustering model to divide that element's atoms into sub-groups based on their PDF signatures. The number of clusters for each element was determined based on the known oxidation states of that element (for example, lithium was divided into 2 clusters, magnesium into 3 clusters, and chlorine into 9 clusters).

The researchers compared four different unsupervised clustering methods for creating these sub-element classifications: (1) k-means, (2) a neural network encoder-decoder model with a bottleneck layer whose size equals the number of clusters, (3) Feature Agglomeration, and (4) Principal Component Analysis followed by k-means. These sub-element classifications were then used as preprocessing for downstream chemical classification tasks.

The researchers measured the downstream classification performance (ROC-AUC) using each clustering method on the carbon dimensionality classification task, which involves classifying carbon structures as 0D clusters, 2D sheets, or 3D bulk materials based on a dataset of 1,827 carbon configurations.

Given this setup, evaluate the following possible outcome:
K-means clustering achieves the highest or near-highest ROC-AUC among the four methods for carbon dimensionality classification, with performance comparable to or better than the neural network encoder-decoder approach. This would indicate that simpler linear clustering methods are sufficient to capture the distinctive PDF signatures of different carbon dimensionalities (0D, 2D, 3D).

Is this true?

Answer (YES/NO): NO